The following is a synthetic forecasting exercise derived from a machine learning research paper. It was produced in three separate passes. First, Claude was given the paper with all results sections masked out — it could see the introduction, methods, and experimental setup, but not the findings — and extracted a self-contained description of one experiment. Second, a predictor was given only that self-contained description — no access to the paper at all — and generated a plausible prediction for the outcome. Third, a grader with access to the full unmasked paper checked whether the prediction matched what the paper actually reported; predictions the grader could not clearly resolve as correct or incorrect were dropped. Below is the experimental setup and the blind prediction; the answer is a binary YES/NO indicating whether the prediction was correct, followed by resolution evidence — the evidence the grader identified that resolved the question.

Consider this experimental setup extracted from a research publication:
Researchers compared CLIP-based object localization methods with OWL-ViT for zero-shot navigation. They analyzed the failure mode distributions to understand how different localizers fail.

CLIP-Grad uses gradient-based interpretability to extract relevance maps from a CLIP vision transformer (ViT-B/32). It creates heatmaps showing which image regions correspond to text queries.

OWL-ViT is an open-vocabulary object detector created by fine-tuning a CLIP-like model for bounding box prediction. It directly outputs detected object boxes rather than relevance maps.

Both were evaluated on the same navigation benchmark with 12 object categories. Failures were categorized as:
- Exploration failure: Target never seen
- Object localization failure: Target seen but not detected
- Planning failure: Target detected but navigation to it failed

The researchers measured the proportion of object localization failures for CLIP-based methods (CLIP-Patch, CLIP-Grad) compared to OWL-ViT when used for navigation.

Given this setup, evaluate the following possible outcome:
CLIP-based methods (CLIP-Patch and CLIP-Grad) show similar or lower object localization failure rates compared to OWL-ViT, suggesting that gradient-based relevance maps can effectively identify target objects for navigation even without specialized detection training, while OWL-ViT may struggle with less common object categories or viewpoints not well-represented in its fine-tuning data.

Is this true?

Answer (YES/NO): NO